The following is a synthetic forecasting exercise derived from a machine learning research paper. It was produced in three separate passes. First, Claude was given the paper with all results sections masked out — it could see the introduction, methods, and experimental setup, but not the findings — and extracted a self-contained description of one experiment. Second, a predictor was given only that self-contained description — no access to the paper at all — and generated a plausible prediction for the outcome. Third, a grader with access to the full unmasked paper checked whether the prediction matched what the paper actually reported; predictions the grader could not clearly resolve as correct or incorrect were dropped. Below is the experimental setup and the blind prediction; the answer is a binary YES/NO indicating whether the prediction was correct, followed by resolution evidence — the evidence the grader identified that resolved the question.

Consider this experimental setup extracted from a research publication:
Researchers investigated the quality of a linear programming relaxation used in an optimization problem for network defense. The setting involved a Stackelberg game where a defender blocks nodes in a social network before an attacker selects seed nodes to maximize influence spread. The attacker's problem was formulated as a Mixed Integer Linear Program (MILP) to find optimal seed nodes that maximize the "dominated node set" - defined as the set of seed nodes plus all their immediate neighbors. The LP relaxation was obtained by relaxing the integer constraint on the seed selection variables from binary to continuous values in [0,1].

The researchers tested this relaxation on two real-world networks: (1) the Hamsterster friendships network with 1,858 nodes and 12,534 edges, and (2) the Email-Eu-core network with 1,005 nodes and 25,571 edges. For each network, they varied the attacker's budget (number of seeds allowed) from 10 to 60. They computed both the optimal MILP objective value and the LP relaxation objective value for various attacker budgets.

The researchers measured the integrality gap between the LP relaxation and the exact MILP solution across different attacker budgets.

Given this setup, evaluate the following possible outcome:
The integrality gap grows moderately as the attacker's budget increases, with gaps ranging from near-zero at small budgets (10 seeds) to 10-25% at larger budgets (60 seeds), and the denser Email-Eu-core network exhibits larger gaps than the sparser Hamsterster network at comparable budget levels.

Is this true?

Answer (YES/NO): NO